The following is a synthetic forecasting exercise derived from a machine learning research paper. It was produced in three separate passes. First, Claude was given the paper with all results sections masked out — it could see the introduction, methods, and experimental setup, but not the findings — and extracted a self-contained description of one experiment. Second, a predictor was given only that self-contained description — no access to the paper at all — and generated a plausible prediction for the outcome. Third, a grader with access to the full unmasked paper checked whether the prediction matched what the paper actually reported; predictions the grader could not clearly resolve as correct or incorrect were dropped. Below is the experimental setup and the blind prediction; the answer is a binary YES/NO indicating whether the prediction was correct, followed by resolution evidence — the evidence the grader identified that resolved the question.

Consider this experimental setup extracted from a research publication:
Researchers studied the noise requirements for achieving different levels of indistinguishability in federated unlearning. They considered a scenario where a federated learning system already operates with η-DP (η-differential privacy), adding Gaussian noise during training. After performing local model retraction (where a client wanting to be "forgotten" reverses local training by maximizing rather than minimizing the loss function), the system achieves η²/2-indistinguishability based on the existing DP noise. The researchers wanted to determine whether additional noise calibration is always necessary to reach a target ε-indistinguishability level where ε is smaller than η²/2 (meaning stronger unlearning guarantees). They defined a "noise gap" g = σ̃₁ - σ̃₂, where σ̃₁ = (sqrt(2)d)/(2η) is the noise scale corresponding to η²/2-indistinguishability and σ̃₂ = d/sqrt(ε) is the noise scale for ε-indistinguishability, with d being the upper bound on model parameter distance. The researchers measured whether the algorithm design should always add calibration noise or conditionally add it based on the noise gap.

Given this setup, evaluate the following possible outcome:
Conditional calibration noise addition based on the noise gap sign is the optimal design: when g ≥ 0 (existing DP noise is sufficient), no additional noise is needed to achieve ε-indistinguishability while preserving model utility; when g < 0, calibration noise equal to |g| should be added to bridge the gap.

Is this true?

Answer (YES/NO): NO